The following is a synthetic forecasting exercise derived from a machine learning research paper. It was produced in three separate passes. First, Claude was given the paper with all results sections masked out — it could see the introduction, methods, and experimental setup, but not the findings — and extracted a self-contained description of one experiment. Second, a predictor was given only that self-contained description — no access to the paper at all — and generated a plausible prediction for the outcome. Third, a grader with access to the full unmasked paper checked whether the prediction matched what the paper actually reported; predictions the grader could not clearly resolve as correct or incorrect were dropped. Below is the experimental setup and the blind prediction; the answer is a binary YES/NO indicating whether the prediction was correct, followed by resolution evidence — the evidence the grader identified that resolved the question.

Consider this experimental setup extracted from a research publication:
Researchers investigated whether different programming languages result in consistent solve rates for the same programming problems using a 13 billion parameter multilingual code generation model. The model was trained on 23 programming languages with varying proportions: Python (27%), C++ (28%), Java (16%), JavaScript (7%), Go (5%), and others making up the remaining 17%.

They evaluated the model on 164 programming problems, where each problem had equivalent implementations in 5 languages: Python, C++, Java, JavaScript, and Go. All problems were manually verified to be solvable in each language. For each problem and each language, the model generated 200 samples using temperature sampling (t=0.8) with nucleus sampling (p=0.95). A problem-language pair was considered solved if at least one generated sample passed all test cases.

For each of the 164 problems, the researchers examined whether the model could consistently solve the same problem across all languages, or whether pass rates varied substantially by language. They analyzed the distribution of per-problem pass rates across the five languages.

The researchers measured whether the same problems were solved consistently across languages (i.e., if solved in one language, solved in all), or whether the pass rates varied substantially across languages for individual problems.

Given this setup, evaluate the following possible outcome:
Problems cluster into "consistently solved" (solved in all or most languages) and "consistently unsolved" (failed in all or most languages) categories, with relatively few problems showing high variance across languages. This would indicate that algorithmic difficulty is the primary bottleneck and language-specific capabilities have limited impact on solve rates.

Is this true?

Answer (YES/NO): NO